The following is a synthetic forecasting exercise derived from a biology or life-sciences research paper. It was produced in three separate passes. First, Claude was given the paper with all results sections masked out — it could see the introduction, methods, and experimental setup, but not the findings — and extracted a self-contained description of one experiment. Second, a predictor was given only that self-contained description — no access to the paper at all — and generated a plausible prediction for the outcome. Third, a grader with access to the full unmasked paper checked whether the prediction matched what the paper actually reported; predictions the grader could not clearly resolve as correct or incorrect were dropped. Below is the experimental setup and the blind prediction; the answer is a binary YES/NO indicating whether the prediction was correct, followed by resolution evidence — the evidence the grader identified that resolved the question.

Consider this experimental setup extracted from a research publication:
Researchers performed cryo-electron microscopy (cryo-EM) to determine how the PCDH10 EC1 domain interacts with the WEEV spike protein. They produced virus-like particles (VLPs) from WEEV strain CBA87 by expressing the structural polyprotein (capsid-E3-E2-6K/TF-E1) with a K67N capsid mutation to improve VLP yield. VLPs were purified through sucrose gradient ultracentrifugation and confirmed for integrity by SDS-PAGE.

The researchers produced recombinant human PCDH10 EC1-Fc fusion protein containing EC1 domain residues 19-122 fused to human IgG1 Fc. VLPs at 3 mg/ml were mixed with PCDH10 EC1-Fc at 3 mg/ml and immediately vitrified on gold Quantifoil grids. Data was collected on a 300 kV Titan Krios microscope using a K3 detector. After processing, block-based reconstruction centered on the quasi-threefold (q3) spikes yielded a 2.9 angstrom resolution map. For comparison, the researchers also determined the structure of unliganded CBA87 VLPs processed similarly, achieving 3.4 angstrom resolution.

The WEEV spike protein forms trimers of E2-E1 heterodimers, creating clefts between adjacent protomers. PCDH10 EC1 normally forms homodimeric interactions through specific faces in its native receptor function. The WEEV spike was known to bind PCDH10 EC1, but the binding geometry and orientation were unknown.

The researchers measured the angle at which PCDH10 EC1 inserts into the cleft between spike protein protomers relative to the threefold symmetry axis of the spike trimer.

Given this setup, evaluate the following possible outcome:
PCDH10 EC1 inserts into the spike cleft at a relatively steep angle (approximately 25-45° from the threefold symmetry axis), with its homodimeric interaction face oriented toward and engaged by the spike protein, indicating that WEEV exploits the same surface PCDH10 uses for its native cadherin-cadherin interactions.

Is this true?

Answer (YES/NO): YES